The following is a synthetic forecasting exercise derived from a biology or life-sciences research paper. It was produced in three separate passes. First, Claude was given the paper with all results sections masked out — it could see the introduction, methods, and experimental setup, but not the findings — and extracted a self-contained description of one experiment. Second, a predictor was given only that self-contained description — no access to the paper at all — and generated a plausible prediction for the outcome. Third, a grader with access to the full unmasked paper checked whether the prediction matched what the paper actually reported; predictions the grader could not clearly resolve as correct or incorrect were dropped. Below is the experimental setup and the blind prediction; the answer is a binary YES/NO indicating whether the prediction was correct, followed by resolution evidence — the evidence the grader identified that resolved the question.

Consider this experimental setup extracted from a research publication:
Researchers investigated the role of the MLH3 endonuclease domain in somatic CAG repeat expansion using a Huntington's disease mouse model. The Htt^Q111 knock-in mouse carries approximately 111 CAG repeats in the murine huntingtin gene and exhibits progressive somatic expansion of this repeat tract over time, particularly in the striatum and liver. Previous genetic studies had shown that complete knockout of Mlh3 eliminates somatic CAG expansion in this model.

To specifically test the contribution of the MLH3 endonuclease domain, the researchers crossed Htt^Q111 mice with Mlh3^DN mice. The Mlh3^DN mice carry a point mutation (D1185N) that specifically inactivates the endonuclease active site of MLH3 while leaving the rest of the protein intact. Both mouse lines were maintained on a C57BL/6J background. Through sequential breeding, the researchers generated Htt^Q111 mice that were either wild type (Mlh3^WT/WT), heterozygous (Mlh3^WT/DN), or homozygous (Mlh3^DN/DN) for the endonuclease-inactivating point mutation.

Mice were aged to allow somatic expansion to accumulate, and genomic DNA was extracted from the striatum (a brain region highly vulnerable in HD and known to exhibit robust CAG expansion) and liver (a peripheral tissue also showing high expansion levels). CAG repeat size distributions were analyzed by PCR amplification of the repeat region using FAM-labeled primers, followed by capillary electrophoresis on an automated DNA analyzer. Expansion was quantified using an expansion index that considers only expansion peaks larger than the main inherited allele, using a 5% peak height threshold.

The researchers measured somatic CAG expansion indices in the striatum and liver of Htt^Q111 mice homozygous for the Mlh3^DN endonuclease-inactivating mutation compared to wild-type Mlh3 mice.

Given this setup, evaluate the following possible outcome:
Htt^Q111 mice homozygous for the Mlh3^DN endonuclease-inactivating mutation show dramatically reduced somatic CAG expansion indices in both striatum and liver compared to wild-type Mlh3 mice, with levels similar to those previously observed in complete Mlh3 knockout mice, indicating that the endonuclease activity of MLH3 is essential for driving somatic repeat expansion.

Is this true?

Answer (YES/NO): YES